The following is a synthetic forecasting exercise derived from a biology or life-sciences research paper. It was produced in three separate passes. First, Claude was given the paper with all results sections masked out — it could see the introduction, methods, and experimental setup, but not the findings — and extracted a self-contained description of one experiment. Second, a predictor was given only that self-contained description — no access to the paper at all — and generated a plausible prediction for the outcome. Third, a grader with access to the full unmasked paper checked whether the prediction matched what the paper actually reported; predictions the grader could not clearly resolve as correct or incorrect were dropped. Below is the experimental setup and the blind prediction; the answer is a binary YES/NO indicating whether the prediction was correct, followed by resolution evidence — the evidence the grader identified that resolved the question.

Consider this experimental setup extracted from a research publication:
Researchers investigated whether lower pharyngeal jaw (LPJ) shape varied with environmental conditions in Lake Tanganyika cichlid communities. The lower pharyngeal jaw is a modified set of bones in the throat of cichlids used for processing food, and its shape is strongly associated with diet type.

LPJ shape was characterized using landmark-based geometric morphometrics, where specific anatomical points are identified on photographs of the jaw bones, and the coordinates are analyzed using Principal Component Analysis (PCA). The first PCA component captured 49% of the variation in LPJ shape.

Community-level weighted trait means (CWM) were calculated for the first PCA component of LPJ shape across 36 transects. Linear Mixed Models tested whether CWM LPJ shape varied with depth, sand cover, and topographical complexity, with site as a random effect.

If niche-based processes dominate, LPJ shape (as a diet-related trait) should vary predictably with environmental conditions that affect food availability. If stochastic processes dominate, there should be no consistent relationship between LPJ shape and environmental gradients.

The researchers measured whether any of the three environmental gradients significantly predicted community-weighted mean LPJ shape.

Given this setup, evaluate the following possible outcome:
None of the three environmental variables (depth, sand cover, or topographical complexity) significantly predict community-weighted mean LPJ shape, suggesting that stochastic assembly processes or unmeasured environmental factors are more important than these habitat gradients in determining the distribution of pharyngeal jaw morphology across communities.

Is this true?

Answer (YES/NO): NO